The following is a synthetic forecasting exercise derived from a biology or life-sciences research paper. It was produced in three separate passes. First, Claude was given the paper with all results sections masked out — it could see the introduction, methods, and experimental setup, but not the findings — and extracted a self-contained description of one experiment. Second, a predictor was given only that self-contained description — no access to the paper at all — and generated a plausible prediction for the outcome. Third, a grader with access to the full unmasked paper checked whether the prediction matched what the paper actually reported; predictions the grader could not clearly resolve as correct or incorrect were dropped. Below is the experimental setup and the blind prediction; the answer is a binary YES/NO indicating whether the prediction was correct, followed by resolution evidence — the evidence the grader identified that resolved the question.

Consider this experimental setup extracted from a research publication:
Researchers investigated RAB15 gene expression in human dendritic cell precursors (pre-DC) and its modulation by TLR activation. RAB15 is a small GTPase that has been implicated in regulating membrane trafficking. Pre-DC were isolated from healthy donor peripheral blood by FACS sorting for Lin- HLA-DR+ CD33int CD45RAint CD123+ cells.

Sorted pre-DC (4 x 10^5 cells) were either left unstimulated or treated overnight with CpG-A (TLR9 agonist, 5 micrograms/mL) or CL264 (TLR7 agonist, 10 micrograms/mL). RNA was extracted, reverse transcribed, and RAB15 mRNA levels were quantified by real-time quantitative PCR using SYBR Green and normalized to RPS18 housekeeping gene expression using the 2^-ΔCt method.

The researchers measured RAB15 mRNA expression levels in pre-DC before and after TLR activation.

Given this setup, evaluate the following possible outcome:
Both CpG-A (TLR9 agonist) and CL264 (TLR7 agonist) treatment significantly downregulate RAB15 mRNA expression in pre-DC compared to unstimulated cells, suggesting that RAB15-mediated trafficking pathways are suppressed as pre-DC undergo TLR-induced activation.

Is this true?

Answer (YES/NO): NO